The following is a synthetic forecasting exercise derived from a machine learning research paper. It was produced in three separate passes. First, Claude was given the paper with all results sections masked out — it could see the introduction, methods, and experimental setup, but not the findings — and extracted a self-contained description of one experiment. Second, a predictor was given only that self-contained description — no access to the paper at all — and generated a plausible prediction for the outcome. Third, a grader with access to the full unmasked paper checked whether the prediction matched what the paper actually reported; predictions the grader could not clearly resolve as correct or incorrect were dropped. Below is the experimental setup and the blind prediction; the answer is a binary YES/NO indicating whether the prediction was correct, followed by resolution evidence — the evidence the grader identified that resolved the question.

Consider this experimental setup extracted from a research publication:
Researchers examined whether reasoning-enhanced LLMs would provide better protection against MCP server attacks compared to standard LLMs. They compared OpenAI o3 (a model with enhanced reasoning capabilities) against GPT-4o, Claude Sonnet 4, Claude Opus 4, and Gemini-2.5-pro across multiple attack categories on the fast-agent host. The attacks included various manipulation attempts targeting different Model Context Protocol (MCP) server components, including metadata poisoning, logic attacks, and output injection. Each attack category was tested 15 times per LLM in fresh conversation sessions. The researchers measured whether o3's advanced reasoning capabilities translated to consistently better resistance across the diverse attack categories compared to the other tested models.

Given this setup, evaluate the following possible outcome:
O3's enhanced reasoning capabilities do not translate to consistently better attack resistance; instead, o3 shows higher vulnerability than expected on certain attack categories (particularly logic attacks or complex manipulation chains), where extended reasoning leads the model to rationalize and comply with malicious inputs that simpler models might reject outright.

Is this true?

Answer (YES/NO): NO